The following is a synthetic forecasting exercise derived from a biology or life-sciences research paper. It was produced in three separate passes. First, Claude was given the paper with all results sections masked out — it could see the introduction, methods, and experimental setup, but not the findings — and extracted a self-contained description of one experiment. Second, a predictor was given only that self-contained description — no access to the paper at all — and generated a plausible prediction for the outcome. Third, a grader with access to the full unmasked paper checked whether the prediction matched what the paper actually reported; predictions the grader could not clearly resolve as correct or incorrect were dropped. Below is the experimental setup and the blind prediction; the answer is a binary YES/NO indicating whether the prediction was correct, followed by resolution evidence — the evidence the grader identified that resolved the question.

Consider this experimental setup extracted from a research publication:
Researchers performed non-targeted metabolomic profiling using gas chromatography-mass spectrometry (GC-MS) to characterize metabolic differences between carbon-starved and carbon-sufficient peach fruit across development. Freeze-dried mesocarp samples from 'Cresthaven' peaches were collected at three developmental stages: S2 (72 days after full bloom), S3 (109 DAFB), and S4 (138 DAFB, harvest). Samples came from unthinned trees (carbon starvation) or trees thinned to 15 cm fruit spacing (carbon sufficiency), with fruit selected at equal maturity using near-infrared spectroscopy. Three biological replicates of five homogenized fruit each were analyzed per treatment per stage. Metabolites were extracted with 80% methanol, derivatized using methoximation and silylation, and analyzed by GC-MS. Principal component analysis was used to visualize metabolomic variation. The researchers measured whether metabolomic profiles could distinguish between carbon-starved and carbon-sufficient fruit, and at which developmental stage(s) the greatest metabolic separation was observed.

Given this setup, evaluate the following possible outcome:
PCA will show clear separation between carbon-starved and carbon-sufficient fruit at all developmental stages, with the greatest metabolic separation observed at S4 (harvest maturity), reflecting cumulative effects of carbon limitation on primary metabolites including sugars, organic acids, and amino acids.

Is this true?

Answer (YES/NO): NO